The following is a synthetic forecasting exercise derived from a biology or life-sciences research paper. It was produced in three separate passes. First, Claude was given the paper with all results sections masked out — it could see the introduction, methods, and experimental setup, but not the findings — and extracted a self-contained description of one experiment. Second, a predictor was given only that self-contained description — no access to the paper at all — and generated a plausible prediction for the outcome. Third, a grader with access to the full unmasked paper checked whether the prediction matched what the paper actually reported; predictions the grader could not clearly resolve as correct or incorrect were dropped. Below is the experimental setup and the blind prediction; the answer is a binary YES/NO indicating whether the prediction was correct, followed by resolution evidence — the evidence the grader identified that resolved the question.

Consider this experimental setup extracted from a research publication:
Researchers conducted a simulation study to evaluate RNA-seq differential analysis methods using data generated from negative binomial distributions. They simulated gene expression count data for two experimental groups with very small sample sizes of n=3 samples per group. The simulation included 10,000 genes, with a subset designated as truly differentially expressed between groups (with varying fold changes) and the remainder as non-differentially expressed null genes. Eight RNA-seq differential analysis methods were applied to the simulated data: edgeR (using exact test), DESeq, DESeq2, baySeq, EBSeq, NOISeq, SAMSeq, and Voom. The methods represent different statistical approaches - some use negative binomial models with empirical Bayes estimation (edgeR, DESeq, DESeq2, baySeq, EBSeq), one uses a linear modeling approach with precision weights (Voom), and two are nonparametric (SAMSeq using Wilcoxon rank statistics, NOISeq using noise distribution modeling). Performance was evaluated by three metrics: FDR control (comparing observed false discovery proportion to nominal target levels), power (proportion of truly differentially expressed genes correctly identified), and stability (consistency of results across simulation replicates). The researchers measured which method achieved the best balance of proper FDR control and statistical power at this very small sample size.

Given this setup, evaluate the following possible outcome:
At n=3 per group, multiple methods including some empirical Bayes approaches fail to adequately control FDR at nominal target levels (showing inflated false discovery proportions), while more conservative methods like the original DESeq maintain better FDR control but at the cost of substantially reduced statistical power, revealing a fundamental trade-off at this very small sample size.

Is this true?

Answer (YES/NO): NO